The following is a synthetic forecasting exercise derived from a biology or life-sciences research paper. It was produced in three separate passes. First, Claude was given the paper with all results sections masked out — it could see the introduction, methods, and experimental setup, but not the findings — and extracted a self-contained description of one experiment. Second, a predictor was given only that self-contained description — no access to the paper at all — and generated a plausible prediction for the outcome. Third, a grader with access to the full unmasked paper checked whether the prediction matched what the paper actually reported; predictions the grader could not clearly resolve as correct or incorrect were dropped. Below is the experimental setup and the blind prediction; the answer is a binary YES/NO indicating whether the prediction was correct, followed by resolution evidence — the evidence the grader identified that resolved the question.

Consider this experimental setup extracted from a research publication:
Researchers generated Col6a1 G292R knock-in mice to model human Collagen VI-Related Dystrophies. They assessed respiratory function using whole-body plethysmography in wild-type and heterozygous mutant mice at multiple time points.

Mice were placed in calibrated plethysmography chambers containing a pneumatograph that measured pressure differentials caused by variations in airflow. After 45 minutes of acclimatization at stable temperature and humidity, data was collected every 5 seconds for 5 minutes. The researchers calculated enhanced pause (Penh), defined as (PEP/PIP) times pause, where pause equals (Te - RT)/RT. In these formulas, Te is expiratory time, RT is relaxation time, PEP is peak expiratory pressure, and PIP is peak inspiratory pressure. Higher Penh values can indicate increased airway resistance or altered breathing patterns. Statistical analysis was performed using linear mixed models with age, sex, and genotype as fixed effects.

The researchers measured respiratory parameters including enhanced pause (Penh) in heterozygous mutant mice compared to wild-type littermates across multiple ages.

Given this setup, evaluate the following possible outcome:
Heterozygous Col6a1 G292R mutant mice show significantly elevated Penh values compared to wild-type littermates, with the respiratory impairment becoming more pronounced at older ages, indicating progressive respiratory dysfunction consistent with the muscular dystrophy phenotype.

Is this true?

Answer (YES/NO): NO